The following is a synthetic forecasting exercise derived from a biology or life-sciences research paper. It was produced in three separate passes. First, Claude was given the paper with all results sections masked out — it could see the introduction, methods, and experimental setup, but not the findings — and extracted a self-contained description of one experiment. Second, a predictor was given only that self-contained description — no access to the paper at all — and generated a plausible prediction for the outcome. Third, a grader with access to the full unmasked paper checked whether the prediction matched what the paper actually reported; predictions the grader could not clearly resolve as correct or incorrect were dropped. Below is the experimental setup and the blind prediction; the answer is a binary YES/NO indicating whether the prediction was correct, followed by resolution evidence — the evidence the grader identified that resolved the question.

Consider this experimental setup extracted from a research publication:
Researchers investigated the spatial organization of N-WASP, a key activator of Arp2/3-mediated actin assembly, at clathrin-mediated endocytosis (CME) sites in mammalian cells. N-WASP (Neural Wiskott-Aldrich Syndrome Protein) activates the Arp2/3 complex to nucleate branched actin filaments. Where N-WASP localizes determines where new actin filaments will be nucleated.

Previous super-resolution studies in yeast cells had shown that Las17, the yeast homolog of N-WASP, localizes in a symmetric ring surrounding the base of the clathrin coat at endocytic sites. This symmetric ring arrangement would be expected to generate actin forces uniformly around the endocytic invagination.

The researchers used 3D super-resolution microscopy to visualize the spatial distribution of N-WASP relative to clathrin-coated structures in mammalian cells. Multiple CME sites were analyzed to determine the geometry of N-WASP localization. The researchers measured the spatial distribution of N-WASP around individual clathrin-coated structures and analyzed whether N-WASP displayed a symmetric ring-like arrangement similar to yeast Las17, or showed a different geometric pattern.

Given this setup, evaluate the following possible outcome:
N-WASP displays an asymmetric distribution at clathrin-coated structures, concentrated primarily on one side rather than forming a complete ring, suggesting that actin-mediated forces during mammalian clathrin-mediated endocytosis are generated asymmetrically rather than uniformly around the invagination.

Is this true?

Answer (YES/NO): YES